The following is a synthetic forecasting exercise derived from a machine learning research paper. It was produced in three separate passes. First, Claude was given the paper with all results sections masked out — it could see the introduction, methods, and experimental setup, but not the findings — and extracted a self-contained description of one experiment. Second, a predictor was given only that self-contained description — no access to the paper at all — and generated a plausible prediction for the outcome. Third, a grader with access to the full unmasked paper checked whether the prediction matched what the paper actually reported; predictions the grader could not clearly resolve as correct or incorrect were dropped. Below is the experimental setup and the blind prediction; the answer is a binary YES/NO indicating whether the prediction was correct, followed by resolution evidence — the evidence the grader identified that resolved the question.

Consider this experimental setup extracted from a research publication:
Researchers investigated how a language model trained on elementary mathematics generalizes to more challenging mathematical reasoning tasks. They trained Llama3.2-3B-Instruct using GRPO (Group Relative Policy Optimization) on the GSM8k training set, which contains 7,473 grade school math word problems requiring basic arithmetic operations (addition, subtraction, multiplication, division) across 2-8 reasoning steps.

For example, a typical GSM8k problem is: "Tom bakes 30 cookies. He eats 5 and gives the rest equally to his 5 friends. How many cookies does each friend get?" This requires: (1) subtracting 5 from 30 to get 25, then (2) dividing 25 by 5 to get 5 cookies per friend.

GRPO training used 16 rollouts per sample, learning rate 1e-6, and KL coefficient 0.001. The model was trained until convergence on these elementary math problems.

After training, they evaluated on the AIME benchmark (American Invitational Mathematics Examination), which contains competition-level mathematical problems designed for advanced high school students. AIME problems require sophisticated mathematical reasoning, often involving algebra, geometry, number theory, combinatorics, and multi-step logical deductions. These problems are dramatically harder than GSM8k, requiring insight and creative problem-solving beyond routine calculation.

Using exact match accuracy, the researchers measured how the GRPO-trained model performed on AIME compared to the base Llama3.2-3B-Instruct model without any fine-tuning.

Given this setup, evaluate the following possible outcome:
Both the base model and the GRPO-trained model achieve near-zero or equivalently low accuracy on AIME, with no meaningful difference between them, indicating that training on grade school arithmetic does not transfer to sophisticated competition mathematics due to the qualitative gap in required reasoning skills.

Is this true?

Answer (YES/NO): NO